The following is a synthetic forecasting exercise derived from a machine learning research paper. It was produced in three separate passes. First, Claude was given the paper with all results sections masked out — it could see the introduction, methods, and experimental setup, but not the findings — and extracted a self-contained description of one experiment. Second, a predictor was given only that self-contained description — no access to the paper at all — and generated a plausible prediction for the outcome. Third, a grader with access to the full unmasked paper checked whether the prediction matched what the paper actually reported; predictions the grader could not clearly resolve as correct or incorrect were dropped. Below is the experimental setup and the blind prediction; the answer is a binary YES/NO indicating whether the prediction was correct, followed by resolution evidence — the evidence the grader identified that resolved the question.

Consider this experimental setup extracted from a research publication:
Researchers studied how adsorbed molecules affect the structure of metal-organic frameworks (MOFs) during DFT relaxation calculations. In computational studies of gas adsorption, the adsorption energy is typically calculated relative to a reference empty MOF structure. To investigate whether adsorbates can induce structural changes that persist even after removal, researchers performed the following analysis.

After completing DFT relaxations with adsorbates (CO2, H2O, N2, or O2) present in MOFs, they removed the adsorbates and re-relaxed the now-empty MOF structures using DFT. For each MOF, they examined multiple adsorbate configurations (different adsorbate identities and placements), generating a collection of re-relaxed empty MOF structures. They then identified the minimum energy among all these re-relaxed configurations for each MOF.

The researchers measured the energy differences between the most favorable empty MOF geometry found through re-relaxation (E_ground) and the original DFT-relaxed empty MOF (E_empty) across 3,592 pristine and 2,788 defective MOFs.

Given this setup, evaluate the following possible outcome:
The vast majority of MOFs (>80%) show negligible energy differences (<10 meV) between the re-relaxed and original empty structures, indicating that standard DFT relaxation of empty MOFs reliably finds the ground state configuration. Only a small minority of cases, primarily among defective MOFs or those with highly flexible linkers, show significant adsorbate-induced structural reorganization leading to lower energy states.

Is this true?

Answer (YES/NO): NO